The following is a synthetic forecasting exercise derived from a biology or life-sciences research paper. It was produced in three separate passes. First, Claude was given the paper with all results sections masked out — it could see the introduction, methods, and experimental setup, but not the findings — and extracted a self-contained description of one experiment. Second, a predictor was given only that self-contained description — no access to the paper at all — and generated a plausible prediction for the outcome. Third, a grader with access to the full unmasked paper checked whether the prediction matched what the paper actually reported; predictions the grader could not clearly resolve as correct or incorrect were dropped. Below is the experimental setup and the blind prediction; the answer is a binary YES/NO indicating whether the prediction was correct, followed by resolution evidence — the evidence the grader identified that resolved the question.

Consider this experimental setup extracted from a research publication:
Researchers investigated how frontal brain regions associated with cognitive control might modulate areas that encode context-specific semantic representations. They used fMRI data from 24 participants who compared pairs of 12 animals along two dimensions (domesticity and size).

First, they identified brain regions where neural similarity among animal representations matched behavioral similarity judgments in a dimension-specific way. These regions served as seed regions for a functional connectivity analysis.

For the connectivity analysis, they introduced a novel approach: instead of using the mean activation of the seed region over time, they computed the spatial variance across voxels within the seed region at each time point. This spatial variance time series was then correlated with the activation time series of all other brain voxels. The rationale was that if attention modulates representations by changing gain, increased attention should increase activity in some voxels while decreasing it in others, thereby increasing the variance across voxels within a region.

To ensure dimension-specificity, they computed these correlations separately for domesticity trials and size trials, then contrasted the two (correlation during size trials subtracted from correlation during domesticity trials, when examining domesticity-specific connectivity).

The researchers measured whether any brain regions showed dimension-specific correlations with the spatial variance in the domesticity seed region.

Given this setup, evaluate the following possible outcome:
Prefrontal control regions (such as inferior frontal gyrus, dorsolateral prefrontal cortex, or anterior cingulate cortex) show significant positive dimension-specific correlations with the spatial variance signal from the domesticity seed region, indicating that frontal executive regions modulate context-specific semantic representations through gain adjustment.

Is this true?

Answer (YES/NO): YES